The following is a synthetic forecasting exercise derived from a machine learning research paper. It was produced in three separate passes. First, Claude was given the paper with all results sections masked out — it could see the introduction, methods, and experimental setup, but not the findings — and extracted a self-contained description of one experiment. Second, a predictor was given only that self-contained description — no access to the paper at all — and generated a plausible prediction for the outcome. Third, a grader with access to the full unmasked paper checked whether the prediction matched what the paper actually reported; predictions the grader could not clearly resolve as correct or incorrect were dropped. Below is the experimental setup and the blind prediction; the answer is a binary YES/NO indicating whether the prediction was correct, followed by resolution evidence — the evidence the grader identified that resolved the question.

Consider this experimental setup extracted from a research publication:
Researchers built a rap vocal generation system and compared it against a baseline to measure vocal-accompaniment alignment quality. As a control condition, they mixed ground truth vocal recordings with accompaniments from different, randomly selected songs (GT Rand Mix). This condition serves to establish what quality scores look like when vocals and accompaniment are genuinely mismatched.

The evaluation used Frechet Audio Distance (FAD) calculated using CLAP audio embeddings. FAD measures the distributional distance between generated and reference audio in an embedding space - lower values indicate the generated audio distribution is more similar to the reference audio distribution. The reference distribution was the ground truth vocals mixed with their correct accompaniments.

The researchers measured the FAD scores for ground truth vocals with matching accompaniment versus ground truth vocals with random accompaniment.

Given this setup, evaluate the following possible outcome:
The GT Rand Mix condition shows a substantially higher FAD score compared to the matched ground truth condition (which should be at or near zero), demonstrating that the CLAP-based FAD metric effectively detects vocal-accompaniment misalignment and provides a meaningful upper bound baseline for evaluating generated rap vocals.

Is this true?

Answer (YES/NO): NO